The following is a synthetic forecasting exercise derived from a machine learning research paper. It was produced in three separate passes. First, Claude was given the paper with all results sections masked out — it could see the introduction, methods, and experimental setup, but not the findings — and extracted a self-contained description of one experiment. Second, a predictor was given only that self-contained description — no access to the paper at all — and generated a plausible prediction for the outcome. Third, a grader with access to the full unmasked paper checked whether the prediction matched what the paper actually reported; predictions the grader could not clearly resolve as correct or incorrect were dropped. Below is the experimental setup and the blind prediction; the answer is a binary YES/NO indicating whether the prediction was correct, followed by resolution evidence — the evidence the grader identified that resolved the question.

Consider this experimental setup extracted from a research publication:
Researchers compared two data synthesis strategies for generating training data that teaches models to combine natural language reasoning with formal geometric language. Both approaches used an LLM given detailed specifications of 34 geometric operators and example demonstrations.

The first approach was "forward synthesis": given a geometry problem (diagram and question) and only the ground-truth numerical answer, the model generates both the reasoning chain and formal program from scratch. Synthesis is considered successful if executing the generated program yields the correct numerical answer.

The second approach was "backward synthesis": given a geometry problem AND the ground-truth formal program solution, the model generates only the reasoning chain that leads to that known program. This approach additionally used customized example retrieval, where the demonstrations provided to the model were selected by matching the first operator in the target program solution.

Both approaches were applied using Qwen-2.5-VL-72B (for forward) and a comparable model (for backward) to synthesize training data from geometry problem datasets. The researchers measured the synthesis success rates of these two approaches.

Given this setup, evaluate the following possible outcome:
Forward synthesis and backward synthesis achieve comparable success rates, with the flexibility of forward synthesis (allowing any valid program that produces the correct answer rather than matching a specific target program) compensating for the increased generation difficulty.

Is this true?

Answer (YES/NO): NO